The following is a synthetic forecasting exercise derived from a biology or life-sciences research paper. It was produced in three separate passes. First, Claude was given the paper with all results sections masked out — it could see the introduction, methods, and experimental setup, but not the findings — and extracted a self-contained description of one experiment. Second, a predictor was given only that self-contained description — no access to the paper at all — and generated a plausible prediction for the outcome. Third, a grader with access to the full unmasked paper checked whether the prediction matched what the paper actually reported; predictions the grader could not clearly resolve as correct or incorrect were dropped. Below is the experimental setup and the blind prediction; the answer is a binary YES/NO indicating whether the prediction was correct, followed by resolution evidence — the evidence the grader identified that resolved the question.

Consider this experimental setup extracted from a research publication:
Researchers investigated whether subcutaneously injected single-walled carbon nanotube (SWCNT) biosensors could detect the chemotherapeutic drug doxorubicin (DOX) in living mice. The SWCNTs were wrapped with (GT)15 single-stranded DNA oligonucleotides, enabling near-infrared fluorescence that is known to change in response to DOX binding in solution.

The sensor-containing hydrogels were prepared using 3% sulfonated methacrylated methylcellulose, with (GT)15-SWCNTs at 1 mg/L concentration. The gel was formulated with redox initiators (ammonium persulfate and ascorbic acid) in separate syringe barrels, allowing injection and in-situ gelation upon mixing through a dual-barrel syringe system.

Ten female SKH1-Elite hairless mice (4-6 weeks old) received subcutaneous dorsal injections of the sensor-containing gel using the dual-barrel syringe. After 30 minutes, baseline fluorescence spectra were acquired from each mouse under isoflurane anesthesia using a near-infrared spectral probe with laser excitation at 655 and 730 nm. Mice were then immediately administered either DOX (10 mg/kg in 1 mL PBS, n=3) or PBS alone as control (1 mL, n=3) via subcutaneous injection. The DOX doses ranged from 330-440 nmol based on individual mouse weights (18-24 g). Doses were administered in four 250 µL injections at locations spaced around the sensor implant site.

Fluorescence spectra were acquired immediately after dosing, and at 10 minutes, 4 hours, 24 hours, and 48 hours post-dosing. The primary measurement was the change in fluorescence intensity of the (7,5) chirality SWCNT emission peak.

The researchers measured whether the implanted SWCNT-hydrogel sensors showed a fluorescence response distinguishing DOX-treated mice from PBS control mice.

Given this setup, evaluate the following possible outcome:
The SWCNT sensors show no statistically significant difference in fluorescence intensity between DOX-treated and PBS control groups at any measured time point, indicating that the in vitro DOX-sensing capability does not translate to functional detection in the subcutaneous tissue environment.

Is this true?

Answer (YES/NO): NO